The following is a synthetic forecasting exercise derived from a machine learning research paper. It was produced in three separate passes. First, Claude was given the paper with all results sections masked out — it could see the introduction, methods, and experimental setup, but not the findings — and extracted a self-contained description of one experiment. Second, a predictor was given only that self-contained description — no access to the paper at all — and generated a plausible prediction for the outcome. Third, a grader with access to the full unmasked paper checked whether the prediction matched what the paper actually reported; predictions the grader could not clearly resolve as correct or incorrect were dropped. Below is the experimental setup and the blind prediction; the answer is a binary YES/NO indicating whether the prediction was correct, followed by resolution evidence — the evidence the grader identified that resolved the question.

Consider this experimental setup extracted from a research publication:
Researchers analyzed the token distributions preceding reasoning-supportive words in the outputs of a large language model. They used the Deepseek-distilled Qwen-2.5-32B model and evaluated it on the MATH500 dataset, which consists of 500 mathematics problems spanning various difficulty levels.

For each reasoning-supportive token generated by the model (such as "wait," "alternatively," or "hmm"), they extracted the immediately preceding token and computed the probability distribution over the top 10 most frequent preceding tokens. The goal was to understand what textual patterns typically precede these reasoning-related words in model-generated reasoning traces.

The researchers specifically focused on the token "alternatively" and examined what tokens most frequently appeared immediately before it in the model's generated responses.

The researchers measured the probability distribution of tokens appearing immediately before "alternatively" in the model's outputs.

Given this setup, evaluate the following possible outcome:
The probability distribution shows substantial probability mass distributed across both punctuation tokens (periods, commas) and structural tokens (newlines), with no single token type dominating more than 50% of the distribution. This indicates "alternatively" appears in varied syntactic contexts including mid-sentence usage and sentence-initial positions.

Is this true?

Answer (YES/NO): NO